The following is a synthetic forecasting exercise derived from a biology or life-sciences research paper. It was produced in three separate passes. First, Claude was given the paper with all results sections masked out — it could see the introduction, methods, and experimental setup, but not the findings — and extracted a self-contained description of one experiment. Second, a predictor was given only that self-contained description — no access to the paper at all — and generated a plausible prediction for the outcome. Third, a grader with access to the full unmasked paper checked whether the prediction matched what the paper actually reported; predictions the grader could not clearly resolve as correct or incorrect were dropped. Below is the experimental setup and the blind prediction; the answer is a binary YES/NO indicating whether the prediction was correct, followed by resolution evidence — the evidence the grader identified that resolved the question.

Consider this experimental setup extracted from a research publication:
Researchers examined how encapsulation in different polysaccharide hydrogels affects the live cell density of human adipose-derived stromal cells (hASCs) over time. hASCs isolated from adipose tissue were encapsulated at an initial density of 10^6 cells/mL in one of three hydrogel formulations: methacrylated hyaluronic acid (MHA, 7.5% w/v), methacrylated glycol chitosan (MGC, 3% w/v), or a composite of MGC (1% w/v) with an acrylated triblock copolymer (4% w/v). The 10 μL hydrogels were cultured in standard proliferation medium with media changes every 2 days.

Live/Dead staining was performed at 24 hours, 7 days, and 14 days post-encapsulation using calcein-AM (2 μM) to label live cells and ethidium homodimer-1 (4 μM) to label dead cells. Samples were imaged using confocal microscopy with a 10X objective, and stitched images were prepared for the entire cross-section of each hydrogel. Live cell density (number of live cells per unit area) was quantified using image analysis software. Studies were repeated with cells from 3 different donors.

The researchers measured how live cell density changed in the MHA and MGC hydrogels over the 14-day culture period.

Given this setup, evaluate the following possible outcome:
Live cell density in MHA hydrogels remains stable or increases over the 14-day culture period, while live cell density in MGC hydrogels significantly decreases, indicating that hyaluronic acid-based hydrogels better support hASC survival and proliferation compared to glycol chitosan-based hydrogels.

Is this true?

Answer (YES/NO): NO